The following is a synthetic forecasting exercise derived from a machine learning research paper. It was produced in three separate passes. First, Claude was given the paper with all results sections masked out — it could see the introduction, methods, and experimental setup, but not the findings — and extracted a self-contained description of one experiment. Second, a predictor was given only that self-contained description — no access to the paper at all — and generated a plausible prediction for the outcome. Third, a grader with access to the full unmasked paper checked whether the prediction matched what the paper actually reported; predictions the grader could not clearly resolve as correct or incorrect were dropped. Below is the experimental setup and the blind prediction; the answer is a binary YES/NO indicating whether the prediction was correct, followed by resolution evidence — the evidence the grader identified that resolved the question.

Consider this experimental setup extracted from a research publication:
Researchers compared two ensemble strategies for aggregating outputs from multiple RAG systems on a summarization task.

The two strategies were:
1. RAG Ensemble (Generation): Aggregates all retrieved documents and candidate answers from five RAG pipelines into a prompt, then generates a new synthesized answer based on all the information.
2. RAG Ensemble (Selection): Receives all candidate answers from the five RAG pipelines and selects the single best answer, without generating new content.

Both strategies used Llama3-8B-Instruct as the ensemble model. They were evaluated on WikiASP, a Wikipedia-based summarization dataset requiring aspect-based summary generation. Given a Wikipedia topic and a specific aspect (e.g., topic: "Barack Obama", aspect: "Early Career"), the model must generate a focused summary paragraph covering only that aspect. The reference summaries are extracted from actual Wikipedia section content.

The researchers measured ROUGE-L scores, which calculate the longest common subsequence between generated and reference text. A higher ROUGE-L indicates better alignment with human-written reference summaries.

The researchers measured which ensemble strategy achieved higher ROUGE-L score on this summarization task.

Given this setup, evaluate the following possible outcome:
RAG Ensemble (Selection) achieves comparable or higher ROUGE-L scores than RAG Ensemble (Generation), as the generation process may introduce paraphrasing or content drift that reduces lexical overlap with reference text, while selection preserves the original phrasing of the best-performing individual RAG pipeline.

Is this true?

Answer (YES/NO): YES